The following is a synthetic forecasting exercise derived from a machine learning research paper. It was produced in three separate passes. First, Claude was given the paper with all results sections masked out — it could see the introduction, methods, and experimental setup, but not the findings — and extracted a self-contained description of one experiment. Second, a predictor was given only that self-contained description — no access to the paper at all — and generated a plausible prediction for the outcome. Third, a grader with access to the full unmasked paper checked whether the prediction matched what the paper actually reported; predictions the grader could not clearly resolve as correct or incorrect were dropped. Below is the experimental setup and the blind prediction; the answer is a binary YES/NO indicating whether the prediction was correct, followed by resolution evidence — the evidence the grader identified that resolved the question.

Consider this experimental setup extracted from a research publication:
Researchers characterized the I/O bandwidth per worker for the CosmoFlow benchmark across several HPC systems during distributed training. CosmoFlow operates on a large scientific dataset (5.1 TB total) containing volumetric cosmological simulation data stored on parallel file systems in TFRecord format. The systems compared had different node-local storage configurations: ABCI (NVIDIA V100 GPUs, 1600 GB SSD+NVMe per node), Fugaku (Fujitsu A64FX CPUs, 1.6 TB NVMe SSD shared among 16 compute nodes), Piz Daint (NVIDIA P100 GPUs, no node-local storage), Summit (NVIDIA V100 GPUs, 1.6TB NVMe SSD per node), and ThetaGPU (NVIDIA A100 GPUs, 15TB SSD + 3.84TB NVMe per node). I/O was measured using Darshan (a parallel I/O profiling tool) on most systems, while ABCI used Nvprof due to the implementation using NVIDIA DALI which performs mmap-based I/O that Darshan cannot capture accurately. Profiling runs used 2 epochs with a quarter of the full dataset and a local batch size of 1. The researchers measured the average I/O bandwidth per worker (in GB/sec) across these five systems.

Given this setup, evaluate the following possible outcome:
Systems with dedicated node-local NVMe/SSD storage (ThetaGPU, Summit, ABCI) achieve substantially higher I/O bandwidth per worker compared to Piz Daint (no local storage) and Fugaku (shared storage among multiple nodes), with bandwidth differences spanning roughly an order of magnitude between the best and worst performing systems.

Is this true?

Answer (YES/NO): NO